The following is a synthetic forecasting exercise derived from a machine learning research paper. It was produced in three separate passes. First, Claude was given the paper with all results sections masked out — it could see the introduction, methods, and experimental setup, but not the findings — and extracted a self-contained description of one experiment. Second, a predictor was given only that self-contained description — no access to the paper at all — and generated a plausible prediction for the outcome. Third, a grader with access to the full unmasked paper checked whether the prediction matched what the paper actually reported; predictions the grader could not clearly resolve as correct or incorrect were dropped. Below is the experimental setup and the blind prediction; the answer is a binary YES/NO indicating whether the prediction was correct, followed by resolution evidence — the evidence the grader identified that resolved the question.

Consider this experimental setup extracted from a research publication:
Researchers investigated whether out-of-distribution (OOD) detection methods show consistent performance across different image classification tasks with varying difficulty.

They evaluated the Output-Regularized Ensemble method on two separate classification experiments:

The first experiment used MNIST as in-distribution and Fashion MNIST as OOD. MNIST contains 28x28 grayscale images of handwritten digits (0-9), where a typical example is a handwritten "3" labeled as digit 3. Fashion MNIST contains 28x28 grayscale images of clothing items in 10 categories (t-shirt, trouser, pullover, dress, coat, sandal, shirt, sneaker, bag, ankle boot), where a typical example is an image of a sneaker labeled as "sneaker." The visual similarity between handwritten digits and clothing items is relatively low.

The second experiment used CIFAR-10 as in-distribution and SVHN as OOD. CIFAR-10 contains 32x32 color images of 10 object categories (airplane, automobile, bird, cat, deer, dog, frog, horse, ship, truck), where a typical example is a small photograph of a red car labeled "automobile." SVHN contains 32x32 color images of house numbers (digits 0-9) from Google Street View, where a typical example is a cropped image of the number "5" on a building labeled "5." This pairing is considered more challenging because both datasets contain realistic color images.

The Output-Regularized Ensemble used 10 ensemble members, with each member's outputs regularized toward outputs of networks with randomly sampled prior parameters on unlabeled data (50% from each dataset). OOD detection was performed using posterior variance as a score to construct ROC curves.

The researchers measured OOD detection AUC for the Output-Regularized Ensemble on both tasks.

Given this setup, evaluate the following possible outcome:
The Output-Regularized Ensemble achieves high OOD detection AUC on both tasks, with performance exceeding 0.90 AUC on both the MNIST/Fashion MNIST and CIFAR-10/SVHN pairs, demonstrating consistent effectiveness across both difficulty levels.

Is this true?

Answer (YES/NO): YES